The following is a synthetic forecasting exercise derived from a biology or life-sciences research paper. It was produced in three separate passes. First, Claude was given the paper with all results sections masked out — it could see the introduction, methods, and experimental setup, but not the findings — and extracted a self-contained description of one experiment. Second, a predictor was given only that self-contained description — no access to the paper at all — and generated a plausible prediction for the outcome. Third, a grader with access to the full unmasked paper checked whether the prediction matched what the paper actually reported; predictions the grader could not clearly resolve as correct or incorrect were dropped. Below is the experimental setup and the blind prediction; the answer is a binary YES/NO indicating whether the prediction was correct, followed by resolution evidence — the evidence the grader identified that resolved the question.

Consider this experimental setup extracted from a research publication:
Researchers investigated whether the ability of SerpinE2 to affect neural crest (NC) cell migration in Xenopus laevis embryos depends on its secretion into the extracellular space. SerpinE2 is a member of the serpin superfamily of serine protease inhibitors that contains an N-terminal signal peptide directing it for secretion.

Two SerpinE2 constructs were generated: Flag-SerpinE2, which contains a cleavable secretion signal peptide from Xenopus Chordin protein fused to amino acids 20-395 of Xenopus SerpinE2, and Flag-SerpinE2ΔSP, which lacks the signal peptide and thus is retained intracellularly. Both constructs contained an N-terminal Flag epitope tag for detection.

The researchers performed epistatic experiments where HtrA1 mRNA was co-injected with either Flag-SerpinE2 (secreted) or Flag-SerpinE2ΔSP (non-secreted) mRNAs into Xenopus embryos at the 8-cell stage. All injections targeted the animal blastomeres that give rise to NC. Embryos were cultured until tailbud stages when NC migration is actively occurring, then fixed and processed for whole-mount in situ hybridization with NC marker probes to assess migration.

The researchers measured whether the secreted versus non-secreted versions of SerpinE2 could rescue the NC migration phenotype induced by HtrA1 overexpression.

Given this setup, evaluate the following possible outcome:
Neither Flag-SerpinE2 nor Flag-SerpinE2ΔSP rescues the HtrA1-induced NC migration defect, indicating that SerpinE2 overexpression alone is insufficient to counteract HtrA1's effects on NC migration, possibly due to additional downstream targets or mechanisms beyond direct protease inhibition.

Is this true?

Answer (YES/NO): NO